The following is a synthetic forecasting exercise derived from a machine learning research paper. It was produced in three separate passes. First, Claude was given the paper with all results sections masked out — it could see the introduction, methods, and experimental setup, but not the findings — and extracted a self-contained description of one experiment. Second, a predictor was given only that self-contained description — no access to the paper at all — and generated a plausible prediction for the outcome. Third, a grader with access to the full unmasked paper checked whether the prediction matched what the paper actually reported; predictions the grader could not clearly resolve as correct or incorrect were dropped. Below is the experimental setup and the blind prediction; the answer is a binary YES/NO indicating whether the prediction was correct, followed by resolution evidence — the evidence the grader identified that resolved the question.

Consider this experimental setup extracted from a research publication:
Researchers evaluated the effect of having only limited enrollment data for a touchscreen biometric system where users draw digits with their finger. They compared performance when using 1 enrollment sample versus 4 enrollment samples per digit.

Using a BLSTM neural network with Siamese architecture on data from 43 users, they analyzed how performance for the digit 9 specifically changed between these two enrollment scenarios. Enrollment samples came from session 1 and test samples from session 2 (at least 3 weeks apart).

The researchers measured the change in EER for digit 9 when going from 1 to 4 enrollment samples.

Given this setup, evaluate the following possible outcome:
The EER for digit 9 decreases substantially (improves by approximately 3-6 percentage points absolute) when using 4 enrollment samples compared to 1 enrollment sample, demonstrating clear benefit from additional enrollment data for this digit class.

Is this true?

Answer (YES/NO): NO